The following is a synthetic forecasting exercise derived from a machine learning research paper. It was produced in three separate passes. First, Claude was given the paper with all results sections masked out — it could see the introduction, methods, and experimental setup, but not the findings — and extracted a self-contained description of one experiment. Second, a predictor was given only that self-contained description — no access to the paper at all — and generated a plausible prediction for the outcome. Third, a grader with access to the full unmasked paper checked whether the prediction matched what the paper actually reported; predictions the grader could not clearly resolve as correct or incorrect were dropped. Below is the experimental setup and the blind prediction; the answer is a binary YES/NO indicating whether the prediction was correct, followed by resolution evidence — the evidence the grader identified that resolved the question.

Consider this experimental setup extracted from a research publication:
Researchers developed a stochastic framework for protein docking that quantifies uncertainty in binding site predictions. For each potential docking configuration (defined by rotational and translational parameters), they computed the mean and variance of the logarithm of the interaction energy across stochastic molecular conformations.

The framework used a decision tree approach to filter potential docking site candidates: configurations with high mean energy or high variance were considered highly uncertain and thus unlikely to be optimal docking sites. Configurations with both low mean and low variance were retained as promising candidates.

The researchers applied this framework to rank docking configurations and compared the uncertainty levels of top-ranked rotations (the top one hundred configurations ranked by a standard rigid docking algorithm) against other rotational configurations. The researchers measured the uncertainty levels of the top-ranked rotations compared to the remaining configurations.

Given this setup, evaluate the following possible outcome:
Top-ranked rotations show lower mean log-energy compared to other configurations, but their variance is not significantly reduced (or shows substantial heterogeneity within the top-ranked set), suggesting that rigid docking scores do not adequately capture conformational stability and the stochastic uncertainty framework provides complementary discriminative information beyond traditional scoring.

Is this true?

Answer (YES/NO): NO